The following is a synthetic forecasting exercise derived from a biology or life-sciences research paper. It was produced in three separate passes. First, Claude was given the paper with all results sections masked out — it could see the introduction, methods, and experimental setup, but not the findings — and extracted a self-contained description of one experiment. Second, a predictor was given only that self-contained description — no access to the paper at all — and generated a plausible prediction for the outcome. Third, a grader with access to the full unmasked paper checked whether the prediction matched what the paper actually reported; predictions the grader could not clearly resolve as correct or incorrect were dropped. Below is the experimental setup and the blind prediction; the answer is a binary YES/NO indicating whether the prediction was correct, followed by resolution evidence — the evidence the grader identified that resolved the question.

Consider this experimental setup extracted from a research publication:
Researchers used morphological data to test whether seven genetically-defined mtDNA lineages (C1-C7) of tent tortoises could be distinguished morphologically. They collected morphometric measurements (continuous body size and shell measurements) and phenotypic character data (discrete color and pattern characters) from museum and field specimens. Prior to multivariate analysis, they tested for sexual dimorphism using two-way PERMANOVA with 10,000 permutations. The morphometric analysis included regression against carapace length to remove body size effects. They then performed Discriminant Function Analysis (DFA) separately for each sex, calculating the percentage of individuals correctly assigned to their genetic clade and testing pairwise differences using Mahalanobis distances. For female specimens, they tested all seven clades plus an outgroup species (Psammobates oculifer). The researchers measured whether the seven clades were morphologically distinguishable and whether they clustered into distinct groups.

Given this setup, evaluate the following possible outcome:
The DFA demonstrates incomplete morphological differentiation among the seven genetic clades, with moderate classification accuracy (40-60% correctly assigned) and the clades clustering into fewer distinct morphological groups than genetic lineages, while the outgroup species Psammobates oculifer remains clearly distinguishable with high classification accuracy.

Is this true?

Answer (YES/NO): NO